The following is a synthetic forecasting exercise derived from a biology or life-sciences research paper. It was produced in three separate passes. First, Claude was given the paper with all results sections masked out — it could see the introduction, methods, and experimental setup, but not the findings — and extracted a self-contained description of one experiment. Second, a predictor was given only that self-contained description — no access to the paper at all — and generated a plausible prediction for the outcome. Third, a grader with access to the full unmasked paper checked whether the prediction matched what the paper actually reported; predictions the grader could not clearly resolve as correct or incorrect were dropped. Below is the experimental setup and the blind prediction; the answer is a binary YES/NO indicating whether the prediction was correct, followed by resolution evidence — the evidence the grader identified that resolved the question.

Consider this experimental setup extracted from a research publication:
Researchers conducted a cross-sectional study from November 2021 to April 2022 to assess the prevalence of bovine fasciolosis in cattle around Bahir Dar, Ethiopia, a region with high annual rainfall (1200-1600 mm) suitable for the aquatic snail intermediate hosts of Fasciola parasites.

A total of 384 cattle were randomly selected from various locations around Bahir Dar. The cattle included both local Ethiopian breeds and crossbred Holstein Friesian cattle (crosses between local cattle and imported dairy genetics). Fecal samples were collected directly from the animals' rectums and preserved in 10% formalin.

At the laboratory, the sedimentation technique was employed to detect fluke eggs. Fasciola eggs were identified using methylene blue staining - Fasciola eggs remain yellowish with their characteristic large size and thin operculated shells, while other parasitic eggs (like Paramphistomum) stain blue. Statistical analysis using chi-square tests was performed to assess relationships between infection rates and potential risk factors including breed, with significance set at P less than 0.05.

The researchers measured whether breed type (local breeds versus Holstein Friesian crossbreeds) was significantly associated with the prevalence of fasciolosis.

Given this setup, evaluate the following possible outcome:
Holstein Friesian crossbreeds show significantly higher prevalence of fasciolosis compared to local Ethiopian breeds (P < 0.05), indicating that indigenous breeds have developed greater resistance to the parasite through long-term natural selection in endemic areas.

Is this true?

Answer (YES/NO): NO